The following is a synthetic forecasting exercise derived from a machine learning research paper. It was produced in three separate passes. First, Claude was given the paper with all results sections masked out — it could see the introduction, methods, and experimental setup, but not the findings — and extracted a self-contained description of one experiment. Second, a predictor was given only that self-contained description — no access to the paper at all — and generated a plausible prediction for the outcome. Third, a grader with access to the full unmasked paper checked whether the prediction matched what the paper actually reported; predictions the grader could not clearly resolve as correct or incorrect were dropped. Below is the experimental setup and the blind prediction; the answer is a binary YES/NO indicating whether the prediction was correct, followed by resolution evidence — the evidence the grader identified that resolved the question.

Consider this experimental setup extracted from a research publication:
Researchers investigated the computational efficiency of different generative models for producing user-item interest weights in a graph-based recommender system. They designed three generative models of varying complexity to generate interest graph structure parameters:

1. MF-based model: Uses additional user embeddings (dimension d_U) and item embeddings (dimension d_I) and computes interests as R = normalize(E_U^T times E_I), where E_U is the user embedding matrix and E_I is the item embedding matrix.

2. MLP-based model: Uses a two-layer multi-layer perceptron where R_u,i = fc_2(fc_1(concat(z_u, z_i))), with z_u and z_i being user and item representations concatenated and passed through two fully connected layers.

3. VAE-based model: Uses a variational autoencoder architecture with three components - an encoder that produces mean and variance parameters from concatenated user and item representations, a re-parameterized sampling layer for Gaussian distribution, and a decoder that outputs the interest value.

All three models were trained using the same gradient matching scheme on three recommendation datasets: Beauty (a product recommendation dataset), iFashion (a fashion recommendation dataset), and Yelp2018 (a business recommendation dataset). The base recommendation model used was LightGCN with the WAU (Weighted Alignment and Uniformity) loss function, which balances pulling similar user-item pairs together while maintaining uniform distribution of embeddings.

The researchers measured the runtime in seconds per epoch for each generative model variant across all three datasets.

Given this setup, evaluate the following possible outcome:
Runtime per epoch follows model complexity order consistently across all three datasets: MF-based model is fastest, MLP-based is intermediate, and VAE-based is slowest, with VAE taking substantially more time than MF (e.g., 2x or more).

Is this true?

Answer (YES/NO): NO